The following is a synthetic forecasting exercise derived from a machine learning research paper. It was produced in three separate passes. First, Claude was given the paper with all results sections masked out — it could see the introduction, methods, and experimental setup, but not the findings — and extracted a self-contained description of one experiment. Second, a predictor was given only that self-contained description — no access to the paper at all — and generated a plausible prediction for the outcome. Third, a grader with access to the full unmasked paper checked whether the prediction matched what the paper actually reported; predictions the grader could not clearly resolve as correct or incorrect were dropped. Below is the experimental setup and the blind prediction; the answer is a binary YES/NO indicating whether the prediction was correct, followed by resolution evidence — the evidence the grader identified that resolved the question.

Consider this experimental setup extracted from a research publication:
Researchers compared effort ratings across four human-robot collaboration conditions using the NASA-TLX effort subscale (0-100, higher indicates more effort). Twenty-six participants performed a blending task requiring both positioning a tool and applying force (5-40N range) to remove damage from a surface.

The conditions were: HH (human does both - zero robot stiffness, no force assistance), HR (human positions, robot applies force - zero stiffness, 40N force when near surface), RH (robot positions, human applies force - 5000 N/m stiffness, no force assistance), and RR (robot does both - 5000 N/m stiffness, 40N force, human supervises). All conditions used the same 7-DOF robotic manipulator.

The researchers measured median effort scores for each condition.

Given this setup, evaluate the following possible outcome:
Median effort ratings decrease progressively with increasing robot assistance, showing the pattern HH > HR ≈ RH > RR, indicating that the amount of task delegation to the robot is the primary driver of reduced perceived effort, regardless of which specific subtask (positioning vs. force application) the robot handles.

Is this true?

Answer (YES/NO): YES